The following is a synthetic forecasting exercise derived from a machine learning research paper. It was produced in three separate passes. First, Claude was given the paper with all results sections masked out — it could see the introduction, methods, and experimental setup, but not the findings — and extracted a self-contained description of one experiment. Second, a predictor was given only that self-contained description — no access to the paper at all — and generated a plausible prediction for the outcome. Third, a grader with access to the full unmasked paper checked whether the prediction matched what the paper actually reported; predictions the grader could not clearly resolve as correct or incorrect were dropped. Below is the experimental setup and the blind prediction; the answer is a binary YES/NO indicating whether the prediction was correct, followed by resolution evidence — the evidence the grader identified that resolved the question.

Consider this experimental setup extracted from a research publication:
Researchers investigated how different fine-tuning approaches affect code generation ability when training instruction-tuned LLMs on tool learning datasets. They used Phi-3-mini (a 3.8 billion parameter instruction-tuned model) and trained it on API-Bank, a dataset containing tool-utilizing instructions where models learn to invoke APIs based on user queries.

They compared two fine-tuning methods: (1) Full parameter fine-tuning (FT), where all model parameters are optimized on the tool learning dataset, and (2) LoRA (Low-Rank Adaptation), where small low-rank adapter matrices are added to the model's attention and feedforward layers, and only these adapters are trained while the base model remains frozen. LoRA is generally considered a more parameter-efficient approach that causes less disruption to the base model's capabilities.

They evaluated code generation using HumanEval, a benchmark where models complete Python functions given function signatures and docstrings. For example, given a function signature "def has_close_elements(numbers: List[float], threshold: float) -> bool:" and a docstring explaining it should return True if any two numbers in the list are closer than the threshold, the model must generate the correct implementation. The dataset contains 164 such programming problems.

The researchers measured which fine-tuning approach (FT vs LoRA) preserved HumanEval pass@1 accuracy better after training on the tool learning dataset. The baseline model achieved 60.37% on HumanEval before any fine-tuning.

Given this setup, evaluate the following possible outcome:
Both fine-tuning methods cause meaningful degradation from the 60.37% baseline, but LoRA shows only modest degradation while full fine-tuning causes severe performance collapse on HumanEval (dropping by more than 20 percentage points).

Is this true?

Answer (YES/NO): NO